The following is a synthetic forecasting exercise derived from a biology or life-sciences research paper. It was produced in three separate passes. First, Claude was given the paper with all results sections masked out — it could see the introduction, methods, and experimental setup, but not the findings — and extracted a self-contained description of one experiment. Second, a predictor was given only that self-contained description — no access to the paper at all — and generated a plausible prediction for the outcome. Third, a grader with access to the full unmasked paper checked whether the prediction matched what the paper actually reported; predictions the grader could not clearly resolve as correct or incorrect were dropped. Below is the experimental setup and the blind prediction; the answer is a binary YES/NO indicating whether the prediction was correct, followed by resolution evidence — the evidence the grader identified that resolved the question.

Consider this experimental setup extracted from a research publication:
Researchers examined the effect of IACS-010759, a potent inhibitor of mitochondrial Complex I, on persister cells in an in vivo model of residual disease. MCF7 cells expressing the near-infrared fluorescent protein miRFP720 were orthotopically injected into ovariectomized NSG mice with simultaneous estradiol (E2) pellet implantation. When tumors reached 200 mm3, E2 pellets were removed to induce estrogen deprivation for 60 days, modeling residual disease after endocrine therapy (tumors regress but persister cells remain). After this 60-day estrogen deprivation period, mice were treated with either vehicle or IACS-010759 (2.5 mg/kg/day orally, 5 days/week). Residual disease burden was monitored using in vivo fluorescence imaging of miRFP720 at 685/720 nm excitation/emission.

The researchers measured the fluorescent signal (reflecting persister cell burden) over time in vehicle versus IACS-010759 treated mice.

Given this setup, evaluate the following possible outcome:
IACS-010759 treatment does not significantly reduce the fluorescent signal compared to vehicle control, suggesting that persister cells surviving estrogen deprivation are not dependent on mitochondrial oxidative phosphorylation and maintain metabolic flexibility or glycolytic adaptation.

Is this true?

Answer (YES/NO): NO